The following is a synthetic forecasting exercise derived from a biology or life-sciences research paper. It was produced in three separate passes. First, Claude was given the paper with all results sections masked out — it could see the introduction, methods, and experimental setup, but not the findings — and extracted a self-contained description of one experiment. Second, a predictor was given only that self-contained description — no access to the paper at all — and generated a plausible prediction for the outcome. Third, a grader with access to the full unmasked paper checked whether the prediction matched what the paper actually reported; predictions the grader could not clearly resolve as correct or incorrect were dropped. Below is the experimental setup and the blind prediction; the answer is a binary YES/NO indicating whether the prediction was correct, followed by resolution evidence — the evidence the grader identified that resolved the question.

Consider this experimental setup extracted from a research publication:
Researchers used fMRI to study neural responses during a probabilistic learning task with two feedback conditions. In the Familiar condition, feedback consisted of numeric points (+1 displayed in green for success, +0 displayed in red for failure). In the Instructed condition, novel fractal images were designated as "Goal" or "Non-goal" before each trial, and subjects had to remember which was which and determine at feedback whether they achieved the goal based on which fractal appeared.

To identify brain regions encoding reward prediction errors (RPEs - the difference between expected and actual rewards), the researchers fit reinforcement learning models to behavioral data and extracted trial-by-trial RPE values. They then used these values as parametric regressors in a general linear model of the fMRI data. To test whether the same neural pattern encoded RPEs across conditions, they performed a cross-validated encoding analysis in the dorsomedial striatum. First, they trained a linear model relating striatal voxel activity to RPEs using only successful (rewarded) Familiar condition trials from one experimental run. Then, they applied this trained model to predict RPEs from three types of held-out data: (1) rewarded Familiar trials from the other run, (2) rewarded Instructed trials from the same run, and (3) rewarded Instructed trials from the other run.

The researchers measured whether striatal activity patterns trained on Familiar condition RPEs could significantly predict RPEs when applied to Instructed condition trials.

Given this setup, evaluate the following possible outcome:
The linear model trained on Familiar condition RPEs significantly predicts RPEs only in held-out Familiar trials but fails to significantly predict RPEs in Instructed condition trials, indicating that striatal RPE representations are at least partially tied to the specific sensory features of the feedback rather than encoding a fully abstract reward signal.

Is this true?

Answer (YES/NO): NO